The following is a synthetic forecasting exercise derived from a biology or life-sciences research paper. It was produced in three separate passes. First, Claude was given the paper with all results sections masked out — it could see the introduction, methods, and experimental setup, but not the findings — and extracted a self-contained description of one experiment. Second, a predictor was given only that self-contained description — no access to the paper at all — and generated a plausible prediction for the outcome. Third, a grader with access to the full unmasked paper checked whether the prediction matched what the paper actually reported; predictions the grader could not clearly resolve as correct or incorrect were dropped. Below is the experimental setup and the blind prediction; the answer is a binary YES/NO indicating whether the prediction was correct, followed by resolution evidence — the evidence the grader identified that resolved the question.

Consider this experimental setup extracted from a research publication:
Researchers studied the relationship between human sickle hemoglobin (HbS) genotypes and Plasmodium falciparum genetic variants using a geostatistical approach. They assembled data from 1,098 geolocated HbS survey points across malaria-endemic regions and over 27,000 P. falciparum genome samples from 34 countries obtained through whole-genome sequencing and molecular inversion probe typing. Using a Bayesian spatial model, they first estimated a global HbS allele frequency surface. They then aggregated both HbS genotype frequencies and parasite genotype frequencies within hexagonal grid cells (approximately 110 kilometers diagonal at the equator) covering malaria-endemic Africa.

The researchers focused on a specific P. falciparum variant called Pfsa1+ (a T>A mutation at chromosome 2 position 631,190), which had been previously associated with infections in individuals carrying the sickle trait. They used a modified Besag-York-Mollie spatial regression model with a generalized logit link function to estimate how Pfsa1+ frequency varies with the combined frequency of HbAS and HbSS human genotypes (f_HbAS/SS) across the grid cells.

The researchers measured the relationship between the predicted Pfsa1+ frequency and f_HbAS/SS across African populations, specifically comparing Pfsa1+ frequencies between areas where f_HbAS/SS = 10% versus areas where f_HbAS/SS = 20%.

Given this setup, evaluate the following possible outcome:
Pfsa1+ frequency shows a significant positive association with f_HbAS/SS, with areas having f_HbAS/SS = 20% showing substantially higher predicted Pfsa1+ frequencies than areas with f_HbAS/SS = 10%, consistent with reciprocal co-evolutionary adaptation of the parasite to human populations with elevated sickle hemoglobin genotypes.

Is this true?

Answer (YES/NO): YES